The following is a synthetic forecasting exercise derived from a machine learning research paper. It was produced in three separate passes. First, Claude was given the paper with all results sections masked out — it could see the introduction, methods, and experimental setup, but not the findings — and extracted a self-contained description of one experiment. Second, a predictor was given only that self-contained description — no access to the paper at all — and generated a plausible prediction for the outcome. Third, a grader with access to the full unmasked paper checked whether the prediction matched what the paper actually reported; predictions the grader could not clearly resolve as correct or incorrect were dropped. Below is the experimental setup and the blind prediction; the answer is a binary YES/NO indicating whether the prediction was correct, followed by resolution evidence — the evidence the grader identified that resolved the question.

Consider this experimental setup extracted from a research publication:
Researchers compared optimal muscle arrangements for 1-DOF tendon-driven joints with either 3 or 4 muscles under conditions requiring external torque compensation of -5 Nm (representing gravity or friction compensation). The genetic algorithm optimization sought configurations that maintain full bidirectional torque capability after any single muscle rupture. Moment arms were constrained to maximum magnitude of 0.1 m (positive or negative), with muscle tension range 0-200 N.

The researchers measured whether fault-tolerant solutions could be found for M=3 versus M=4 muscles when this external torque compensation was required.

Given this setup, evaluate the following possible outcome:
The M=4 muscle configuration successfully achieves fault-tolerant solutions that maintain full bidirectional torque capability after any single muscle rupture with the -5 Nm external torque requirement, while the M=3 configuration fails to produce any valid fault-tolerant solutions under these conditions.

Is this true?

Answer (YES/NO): NO